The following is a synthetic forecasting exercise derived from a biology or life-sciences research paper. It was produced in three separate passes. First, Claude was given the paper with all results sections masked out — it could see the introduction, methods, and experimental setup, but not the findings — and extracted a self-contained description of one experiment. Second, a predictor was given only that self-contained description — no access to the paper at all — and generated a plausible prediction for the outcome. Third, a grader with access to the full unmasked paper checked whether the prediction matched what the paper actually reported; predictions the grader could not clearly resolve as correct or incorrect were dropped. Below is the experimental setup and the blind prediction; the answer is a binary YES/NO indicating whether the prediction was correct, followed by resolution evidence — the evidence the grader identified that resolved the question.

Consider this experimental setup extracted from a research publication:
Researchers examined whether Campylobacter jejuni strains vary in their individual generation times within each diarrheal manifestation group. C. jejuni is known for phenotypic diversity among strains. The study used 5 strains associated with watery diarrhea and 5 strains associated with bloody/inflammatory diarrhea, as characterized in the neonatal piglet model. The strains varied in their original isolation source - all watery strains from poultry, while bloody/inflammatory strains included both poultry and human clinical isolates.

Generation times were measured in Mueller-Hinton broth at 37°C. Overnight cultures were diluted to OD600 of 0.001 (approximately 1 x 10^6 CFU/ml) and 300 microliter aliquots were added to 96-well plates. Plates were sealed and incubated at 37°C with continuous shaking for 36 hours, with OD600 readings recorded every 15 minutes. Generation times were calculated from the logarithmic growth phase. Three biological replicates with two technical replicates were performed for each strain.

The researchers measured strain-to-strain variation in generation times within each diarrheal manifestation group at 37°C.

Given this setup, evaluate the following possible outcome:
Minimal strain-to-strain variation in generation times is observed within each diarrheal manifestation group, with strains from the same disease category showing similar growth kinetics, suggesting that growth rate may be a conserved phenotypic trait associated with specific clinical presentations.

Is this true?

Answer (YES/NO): NO